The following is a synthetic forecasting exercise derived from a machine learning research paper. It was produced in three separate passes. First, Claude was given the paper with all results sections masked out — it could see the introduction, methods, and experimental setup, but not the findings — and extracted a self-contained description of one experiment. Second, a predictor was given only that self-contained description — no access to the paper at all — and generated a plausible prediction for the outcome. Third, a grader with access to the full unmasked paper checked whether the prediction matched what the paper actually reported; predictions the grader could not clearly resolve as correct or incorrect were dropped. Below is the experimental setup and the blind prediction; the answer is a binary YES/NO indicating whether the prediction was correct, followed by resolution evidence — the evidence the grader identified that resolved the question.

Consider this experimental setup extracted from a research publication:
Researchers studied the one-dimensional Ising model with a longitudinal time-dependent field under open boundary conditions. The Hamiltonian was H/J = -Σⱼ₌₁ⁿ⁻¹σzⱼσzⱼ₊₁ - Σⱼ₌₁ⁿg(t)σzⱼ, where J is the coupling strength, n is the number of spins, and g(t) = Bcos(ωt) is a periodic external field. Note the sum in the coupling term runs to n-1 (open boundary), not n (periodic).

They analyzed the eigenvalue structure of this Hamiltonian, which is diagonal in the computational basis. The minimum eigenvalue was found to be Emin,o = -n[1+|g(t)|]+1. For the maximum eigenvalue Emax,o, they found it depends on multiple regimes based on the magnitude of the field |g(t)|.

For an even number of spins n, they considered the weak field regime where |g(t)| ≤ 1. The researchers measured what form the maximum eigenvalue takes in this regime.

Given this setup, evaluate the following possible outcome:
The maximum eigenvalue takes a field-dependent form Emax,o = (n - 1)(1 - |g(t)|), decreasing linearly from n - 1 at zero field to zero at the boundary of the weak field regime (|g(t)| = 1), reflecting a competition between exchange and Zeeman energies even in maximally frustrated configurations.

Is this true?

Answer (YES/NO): NO